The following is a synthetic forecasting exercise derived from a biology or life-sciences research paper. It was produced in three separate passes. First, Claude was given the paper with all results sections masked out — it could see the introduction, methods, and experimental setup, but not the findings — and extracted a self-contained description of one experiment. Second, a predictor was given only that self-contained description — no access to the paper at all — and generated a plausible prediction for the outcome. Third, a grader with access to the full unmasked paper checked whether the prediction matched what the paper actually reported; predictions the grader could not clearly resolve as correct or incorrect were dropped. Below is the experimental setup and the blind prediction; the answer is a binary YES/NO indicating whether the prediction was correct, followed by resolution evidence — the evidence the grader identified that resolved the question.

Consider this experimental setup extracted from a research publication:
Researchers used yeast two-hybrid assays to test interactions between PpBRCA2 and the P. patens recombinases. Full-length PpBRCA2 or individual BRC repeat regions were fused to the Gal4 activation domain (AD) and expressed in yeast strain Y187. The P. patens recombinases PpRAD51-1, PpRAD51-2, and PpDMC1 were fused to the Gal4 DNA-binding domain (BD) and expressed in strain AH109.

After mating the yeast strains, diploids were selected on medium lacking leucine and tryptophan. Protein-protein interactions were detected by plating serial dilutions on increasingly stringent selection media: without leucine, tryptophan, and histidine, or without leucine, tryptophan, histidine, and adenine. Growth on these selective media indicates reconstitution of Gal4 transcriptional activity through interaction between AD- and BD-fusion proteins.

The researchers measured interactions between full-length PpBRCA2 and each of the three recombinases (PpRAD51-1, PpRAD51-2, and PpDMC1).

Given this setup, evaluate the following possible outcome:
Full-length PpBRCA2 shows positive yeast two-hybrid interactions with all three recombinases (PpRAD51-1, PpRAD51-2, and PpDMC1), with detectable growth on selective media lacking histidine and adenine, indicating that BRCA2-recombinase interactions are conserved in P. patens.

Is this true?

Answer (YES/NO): NO